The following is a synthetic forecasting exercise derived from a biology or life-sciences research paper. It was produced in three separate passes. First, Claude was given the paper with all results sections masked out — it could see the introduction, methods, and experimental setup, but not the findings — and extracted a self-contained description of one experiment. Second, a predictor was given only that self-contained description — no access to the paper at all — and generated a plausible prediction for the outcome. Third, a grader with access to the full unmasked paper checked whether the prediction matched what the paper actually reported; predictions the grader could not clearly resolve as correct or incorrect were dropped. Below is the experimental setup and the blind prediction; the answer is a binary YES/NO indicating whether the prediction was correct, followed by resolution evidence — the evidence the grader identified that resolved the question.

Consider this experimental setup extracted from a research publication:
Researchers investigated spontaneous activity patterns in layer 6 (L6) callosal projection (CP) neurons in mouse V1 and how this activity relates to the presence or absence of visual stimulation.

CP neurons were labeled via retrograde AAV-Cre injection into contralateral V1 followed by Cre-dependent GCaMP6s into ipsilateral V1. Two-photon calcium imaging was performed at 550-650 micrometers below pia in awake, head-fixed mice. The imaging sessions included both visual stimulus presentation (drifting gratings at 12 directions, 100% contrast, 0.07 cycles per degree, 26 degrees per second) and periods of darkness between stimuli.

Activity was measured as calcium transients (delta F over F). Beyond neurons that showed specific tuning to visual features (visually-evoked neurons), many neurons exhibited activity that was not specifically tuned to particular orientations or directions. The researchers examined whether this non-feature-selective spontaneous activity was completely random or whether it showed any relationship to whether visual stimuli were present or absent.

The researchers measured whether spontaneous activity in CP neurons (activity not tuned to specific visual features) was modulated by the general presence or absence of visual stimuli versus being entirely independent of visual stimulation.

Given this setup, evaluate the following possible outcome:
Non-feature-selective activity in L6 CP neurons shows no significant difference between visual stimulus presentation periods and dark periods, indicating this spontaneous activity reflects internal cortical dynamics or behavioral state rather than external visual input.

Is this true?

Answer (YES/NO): NO